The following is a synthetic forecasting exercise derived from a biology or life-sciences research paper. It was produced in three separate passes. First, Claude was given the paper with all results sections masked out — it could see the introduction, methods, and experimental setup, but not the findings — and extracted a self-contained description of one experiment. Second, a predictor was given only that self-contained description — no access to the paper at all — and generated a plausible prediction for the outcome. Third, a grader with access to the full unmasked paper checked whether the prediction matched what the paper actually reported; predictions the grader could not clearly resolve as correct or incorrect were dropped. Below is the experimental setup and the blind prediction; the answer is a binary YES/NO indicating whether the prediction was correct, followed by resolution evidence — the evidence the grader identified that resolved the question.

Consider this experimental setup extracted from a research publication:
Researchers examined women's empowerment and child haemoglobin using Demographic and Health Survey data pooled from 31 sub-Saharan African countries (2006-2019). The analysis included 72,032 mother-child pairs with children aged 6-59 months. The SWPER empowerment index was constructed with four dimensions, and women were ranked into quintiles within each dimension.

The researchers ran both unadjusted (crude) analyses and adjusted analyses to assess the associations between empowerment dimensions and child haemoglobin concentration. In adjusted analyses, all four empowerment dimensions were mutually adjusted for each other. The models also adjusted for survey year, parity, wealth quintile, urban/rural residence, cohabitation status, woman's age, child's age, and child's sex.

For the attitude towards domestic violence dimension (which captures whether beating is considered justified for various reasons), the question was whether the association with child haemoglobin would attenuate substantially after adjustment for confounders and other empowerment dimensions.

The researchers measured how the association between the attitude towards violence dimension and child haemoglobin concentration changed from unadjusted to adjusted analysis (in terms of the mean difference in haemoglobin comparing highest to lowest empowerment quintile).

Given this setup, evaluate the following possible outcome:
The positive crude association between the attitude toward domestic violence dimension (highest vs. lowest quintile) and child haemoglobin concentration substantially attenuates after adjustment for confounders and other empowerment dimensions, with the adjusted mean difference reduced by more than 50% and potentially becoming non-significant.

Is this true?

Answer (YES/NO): NO